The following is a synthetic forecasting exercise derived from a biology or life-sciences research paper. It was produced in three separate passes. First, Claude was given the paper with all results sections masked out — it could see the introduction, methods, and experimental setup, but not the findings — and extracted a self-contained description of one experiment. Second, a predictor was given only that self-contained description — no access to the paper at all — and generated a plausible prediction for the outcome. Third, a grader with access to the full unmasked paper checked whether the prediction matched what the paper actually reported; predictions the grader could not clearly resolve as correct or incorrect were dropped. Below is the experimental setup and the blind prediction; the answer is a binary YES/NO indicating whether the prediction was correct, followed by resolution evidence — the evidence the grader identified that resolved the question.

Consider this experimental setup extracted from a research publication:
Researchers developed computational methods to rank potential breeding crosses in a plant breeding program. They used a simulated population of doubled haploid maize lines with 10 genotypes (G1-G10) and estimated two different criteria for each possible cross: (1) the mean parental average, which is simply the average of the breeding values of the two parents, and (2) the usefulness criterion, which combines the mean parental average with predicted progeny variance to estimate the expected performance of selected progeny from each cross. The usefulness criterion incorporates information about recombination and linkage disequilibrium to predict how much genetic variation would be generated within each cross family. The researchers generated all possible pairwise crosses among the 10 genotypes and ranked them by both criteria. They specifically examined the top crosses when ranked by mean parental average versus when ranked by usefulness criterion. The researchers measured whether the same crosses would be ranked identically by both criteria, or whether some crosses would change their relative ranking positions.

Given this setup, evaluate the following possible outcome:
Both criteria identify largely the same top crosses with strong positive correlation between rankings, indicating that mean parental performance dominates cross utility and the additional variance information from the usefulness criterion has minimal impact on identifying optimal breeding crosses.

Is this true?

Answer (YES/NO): NO